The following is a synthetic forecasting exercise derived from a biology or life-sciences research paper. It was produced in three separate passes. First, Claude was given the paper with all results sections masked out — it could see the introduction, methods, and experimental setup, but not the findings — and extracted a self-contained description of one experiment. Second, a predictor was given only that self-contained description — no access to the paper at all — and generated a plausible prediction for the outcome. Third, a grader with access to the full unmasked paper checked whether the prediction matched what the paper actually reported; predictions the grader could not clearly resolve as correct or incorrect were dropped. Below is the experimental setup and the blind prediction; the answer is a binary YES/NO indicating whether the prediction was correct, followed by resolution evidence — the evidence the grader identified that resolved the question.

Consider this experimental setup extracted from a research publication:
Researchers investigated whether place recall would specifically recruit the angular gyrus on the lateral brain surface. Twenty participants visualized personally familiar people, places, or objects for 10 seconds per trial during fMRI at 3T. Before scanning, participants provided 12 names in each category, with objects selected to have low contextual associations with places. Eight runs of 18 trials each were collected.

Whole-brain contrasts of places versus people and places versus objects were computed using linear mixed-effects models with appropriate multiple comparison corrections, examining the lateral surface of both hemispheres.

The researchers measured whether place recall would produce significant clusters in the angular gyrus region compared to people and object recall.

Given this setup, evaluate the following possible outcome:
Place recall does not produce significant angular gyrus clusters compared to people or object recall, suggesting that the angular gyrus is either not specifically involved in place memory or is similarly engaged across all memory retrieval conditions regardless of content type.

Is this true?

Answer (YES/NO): NO